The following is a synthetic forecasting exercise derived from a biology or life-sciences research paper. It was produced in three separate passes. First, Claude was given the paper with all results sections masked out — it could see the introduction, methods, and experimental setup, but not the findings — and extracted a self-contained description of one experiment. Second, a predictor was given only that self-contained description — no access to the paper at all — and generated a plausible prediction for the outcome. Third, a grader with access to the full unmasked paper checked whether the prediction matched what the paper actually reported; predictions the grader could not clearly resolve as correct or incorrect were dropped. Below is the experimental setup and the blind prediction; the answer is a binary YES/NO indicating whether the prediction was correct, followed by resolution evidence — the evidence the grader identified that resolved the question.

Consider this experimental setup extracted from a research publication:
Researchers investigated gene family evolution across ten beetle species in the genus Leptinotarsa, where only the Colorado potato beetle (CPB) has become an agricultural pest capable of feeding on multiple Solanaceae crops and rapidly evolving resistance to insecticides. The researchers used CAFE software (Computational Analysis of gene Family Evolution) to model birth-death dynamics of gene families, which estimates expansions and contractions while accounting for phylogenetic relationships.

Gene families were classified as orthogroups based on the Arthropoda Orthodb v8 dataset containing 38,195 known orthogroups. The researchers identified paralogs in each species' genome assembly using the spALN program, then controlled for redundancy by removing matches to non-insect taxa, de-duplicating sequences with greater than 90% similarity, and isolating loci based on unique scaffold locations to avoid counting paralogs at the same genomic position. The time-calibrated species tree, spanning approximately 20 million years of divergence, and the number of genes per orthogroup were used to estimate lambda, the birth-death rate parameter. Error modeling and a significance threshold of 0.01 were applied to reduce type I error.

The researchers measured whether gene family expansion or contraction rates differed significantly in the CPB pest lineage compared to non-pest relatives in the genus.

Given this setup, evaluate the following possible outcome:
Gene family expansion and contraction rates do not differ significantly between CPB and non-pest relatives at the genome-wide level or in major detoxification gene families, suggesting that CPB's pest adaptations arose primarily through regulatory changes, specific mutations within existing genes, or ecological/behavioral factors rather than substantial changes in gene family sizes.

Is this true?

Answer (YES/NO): YES